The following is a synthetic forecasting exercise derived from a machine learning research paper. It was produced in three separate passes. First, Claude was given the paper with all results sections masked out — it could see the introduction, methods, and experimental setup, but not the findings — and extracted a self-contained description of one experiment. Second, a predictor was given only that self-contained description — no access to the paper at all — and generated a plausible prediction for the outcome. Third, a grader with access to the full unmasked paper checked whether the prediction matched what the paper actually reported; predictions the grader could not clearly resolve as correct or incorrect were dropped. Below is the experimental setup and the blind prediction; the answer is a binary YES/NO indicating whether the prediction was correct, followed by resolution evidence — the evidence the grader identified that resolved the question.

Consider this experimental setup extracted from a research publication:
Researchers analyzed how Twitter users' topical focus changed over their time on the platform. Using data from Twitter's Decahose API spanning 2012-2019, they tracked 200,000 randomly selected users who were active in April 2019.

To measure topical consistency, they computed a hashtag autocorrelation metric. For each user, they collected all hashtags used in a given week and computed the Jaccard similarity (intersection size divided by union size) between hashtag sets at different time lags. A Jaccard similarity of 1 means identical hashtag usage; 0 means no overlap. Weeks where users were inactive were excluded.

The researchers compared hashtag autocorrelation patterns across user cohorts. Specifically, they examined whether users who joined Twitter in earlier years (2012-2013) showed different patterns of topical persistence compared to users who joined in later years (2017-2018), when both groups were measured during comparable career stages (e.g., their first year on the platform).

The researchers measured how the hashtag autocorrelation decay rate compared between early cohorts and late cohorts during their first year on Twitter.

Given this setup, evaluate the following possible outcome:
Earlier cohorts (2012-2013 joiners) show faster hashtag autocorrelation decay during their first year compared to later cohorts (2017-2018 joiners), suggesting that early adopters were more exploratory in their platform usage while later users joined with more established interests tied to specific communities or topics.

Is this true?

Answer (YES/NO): NO